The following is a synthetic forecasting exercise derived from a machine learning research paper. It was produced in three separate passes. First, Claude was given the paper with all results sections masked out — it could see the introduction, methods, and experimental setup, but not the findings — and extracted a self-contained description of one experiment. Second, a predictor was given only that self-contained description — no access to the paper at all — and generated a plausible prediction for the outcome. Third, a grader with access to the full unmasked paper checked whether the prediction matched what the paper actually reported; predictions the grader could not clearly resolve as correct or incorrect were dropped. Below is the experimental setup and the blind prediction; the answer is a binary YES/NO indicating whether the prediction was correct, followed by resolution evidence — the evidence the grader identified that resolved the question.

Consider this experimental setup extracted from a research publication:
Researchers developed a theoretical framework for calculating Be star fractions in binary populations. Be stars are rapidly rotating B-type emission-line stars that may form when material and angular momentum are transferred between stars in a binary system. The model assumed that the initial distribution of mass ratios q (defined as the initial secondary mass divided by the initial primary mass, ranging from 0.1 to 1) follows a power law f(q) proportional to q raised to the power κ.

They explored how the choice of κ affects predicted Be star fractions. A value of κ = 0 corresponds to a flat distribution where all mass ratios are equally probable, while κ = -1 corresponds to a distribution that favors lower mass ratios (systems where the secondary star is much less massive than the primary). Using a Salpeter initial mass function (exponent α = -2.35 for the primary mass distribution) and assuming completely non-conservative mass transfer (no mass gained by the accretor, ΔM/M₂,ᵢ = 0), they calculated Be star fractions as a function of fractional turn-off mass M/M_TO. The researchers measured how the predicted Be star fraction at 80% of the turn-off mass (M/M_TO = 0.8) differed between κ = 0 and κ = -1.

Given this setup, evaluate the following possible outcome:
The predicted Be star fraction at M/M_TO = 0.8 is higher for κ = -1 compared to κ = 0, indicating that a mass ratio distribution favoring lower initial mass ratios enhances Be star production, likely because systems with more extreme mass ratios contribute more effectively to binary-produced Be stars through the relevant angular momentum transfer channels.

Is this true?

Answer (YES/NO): NO